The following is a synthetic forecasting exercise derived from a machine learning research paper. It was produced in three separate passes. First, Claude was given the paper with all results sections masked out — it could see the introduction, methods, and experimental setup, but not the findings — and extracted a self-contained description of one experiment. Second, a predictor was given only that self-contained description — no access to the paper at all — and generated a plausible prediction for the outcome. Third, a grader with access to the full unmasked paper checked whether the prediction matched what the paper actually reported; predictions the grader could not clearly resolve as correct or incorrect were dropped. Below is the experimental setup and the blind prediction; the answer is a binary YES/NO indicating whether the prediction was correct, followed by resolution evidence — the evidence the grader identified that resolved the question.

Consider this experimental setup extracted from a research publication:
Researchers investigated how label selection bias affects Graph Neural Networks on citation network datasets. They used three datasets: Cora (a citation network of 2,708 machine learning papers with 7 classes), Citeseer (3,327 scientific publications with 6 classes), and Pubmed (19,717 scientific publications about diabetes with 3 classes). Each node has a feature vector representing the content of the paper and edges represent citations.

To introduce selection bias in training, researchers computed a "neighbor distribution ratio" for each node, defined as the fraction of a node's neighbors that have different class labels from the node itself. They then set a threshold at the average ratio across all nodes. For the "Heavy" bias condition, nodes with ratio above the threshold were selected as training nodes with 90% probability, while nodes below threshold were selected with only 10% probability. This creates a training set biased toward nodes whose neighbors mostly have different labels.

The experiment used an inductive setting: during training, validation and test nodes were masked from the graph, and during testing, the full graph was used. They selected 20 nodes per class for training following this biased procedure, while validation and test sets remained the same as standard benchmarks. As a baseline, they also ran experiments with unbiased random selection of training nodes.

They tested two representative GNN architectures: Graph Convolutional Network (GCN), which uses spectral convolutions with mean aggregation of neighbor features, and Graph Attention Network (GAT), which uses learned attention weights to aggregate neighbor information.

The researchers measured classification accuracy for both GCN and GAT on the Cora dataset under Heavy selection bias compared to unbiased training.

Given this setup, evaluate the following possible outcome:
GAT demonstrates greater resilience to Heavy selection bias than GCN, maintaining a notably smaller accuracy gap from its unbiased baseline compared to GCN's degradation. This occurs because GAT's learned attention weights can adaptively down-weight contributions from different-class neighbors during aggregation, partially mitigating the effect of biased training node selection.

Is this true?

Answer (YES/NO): NO